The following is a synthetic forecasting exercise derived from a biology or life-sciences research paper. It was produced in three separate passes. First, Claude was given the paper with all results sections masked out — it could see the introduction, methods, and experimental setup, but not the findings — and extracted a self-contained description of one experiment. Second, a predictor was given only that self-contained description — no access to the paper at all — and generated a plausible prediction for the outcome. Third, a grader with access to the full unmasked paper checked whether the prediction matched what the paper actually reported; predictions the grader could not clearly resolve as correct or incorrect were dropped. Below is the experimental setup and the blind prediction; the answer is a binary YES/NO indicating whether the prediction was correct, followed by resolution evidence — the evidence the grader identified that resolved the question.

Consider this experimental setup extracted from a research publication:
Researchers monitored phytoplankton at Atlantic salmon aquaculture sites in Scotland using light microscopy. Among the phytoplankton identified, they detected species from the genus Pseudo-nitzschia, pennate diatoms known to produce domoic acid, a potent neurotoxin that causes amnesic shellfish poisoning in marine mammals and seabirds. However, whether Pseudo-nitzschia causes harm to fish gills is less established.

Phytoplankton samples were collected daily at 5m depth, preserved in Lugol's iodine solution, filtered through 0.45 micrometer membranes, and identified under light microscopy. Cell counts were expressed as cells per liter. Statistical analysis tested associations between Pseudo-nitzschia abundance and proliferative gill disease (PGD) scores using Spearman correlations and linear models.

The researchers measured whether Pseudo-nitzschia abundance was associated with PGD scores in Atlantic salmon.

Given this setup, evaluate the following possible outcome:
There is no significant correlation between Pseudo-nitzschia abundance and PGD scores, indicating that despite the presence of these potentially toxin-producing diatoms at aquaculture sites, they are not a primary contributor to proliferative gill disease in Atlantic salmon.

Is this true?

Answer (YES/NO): YES